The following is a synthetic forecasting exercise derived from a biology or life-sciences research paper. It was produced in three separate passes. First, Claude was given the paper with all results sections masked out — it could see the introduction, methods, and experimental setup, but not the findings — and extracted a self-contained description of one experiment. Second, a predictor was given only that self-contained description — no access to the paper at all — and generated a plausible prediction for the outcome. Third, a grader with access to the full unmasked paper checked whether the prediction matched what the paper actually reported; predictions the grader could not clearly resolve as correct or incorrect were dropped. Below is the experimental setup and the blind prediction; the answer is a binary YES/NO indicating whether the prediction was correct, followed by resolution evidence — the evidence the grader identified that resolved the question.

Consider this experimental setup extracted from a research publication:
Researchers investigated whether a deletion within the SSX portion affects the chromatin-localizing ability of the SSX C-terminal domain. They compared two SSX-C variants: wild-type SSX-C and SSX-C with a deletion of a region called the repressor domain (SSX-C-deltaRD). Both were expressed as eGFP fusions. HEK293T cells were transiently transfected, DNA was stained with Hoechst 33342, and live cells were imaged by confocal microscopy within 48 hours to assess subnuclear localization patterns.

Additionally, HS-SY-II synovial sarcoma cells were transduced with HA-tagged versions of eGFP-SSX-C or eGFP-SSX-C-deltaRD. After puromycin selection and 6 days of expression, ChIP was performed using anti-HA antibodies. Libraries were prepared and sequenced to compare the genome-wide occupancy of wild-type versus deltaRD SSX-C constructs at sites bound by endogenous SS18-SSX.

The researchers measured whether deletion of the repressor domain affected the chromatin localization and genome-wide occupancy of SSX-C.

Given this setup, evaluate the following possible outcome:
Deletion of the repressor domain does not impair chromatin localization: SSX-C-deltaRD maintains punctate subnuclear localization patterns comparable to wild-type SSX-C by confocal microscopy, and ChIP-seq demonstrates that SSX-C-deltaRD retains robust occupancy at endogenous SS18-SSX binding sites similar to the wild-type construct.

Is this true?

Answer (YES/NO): NO